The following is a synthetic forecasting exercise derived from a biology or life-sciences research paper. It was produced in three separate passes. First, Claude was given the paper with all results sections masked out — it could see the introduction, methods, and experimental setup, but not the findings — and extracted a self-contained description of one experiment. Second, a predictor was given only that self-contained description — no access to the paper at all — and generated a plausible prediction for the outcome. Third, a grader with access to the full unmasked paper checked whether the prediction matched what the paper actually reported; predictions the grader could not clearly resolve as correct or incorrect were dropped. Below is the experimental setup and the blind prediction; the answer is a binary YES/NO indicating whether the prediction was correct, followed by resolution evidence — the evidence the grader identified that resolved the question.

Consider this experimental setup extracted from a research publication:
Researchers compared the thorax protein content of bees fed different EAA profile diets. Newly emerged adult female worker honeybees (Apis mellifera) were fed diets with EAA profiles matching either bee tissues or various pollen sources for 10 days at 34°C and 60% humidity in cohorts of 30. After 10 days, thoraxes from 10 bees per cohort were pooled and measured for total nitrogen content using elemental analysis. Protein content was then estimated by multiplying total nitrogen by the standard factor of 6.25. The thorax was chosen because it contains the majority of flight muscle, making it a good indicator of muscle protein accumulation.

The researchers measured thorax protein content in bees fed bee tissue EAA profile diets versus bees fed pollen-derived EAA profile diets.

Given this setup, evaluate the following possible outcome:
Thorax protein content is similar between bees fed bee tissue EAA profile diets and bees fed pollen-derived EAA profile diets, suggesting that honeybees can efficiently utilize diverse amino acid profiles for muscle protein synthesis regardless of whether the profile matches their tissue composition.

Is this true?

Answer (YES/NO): YES